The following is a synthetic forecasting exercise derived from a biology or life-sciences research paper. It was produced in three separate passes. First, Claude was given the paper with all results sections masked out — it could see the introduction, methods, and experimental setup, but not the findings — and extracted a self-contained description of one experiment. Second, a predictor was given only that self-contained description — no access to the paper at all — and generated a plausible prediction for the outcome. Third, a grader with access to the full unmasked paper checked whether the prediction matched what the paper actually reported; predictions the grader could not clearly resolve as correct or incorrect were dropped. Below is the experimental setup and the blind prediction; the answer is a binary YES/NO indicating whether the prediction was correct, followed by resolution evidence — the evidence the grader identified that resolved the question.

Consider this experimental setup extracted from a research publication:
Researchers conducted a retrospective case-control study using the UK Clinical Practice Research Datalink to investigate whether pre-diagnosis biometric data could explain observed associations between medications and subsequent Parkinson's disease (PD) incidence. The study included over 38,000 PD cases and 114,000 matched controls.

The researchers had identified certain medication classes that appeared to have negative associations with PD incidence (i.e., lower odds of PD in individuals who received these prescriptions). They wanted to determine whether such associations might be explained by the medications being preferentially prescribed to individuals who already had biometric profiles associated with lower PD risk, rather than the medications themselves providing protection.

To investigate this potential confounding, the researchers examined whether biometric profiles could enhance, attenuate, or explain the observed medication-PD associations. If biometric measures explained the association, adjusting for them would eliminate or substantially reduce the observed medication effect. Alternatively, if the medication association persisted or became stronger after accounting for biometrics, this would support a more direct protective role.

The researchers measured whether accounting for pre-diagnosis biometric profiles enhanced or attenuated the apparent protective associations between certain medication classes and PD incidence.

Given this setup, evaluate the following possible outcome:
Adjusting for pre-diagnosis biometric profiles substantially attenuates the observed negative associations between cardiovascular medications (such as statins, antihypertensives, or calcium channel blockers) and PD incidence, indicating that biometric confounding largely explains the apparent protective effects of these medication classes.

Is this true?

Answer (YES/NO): NO